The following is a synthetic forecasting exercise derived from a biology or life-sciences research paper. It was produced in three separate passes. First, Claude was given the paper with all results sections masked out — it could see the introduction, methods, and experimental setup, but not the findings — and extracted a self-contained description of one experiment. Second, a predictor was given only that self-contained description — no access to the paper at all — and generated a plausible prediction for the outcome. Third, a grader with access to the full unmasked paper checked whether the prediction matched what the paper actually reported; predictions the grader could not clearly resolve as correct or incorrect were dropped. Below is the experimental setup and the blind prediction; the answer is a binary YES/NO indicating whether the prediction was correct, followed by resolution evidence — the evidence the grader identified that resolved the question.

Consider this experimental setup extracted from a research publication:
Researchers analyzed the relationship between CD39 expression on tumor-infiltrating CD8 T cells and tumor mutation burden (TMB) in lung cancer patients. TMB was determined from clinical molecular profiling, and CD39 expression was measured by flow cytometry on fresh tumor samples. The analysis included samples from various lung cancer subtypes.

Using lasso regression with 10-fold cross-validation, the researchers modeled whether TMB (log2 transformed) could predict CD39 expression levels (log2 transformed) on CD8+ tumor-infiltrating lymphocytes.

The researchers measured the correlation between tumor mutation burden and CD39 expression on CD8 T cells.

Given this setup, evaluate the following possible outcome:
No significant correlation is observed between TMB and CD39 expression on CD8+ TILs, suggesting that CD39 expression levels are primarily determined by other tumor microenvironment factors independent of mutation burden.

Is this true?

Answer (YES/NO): NO